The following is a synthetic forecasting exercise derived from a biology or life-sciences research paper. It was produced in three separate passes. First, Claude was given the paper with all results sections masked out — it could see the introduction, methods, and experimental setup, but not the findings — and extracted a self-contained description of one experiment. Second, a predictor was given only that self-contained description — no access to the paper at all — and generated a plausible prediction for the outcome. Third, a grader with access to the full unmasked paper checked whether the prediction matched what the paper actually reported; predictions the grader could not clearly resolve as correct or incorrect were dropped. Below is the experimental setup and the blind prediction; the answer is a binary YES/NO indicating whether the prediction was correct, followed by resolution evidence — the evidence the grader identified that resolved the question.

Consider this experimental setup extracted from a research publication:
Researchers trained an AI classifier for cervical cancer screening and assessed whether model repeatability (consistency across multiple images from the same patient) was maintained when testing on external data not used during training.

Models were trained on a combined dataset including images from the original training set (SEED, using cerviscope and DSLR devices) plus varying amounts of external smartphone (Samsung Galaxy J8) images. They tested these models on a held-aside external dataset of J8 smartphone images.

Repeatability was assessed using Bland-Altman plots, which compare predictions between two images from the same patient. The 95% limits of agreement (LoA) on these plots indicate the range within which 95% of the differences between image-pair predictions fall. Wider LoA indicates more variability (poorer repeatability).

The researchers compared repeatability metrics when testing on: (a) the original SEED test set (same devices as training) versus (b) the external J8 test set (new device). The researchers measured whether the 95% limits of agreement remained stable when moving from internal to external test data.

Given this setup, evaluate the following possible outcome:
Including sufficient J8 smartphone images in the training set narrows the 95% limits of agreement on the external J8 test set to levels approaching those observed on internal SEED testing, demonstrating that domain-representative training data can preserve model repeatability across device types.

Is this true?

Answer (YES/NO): NO